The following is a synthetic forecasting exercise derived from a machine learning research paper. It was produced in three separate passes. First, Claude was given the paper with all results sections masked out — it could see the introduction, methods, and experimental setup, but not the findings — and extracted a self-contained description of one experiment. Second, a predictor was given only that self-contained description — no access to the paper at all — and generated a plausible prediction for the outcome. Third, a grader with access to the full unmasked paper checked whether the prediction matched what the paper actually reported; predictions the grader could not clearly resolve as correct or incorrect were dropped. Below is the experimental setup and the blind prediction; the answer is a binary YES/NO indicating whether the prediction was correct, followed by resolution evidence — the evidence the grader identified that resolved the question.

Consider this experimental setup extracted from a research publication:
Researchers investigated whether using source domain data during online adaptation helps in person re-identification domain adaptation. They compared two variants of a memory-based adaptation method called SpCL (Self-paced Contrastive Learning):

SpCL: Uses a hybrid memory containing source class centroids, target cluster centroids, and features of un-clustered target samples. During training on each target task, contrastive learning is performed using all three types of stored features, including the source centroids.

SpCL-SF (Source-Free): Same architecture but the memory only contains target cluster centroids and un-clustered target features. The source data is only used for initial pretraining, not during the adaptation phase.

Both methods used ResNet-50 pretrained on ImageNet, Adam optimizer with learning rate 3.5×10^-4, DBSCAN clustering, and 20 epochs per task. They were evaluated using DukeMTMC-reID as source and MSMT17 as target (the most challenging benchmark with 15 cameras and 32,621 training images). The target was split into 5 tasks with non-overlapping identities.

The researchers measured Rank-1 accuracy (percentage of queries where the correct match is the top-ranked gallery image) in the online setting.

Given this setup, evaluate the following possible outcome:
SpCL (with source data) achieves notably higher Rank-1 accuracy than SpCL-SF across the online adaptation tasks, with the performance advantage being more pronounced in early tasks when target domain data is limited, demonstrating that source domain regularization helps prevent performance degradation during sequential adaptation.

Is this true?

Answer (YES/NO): NO